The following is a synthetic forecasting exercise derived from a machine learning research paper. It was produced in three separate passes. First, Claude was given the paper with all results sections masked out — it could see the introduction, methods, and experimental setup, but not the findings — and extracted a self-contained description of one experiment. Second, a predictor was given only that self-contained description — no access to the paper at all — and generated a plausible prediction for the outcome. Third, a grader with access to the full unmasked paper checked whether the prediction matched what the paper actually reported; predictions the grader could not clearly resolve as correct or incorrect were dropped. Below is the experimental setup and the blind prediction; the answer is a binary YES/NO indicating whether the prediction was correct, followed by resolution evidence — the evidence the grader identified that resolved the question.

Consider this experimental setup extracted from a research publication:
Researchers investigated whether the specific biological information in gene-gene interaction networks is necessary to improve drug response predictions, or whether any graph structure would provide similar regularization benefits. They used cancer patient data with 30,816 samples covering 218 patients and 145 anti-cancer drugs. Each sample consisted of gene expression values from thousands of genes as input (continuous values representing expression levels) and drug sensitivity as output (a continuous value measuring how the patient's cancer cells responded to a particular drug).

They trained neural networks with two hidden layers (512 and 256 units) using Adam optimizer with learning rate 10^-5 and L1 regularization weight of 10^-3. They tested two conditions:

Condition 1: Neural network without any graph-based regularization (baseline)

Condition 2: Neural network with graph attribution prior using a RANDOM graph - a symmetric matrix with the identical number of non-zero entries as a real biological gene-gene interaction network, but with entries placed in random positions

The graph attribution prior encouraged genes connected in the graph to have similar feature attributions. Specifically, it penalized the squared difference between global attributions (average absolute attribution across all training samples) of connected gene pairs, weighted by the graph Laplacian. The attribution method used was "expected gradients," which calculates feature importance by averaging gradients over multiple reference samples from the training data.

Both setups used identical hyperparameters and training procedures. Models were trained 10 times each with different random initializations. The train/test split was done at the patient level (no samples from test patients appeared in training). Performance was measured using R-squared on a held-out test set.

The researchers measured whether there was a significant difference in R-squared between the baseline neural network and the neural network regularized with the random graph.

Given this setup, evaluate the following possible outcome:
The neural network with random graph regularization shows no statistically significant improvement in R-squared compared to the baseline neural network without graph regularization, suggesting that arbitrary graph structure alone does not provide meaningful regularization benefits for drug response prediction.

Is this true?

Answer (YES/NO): YES